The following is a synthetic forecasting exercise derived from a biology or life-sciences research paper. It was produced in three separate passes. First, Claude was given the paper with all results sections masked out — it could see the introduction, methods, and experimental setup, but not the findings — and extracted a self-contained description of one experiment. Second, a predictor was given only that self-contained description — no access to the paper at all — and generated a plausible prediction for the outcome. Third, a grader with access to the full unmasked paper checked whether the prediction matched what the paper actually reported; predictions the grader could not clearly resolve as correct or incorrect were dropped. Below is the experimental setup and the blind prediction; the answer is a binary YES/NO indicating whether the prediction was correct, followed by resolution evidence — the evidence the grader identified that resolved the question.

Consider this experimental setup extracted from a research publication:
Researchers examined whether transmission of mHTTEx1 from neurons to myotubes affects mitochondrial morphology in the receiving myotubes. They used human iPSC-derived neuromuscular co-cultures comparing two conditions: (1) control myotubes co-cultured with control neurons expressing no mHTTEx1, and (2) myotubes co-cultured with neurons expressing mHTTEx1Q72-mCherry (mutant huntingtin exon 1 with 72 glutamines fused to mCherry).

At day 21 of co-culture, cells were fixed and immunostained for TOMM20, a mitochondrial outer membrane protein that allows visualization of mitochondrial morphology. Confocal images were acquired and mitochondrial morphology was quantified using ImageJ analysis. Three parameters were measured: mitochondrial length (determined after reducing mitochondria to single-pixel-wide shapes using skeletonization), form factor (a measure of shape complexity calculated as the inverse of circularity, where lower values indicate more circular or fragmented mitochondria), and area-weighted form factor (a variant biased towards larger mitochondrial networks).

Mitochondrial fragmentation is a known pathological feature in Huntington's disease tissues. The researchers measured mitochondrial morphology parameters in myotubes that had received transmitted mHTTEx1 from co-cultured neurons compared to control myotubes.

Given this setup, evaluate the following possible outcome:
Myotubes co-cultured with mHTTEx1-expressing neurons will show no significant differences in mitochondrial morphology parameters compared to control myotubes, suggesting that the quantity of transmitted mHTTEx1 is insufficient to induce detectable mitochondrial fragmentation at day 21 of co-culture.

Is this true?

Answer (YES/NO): NO